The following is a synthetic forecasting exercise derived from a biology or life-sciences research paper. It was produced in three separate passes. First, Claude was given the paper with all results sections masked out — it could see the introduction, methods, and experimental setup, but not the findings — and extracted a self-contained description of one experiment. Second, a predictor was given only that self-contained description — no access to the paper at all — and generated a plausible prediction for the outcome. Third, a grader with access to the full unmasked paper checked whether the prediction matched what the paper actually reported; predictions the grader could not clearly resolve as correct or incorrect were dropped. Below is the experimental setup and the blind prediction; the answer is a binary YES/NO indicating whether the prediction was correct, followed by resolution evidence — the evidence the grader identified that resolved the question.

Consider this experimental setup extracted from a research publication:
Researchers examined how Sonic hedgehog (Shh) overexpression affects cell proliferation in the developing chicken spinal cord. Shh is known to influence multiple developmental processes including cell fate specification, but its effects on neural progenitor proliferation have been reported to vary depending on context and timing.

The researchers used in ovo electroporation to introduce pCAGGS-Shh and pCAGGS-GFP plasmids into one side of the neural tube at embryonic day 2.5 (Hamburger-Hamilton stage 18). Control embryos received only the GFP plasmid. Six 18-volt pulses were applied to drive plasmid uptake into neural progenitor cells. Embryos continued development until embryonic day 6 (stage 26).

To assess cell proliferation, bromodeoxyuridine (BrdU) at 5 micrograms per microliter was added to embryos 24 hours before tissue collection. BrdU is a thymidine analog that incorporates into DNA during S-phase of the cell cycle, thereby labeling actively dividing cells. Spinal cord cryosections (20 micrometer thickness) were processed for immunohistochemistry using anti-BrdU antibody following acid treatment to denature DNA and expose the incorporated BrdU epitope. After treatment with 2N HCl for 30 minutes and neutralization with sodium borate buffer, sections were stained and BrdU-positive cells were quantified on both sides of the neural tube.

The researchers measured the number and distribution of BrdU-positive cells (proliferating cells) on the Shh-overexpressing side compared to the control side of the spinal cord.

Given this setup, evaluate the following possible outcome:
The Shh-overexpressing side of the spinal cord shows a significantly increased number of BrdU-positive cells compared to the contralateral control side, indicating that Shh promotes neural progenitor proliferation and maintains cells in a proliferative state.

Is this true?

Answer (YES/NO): NO